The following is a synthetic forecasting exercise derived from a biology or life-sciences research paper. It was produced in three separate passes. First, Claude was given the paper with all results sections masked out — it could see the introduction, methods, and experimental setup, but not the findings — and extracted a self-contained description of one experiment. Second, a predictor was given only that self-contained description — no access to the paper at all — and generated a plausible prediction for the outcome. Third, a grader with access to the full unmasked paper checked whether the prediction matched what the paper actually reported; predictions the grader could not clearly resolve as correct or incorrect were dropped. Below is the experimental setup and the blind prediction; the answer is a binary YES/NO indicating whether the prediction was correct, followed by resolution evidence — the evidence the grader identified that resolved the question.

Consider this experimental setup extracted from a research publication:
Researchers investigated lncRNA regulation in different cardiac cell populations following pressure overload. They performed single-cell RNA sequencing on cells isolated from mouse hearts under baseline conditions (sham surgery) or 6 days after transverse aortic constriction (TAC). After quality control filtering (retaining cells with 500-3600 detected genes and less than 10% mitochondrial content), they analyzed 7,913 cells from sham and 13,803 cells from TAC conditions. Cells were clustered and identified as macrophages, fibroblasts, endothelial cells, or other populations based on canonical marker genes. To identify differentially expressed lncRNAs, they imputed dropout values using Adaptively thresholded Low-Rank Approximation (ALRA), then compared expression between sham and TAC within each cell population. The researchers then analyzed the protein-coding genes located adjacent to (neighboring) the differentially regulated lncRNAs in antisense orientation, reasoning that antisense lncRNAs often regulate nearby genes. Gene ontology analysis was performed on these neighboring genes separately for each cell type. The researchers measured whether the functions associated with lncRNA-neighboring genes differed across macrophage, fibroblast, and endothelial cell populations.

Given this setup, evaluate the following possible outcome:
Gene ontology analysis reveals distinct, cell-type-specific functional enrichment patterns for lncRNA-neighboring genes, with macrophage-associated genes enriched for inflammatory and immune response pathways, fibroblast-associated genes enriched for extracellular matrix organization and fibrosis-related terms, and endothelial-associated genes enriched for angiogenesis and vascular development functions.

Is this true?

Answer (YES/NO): NO